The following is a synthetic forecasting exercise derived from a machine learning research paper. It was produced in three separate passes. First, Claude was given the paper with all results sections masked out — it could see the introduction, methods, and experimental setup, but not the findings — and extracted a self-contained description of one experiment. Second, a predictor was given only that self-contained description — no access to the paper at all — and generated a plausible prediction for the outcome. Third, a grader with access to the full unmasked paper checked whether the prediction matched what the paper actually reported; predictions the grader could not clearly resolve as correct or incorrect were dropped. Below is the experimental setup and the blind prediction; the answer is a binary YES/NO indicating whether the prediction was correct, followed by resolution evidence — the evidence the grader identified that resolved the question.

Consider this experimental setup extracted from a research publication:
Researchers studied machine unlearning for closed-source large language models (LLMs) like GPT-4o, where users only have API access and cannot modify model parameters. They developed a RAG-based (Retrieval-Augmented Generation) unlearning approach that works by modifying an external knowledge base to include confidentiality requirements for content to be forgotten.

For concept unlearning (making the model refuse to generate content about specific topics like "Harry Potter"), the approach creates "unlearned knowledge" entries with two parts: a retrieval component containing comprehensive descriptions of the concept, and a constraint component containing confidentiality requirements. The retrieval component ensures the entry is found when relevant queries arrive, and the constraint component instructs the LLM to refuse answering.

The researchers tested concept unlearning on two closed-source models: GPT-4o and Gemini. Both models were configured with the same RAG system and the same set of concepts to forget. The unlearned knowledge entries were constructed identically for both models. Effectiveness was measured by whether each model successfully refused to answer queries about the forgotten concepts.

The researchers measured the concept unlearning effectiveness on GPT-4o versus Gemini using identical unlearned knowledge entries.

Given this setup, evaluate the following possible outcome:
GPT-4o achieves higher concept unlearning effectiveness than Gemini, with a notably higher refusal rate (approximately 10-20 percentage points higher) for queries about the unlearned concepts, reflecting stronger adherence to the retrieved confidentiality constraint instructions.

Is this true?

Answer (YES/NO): NO